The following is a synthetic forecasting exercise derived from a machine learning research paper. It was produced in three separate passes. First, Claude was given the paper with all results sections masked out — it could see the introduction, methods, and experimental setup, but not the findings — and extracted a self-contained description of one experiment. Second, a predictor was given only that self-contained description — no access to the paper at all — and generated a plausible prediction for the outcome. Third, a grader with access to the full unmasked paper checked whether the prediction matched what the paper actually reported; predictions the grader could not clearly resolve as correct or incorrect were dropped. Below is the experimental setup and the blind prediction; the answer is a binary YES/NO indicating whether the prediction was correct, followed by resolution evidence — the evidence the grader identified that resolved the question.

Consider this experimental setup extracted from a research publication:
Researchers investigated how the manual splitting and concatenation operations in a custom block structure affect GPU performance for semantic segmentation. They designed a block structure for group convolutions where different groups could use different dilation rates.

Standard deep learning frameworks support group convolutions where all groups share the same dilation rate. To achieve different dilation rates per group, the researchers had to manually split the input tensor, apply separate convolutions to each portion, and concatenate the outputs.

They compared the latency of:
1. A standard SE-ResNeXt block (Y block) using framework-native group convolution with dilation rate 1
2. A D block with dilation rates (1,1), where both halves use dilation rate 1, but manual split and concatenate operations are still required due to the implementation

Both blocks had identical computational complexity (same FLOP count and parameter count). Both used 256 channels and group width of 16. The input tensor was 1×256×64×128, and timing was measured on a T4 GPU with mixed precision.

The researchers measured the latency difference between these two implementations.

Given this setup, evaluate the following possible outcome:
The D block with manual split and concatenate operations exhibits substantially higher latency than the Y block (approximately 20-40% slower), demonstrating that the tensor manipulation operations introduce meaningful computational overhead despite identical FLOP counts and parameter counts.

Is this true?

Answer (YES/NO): NO